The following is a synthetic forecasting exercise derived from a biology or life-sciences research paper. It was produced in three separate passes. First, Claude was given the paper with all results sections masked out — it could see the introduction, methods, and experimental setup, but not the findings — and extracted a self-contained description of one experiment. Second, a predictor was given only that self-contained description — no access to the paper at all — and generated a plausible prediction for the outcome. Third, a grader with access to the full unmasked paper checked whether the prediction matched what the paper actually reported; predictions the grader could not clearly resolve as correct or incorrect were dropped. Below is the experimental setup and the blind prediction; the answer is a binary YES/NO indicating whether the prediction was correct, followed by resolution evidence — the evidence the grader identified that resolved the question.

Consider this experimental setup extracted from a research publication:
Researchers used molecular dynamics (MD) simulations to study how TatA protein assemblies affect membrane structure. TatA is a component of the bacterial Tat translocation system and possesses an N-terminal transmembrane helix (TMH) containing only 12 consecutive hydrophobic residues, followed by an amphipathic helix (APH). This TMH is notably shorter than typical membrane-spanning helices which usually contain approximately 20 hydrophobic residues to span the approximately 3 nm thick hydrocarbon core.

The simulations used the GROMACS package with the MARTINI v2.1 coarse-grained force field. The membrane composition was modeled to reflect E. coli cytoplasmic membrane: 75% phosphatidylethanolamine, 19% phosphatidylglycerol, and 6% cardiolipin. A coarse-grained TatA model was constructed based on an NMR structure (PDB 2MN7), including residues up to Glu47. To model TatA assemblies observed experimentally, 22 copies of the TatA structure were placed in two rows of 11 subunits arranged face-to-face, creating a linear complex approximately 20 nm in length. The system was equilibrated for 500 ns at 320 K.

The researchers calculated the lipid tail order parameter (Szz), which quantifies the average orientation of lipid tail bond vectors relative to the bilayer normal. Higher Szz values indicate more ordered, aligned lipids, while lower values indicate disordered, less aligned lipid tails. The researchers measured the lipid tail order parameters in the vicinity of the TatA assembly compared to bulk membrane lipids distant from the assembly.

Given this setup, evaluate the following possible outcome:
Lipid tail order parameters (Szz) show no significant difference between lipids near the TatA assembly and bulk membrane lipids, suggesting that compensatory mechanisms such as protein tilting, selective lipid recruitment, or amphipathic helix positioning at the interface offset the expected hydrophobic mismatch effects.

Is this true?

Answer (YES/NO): NO